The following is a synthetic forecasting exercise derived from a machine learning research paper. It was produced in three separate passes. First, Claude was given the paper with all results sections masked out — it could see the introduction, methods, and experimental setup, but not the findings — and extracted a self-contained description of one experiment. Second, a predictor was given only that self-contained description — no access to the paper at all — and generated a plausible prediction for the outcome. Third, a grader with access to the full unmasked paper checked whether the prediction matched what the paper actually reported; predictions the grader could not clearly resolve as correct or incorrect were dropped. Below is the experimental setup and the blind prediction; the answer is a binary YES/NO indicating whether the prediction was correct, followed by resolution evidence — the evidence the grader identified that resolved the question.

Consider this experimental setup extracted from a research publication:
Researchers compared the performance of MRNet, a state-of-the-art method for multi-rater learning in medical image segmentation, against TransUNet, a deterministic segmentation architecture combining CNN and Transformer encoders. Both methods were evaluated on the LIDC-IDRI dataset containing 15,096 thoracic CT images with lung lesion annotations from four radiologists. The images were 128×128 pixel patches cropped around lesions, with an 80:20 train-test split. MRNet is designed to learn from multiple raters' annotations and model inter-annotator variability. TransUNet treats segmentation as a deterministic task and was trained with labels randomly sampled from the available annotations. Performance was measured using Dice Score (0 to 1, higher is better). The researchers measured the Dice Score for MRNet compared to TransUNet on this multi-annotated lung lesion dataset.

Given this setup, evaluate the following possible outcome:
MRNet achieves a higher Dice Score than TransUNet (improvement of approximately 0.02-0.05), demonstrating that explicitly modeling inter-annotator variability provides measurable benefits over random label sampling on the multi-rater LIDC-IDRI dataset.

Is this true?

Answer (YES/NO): NO